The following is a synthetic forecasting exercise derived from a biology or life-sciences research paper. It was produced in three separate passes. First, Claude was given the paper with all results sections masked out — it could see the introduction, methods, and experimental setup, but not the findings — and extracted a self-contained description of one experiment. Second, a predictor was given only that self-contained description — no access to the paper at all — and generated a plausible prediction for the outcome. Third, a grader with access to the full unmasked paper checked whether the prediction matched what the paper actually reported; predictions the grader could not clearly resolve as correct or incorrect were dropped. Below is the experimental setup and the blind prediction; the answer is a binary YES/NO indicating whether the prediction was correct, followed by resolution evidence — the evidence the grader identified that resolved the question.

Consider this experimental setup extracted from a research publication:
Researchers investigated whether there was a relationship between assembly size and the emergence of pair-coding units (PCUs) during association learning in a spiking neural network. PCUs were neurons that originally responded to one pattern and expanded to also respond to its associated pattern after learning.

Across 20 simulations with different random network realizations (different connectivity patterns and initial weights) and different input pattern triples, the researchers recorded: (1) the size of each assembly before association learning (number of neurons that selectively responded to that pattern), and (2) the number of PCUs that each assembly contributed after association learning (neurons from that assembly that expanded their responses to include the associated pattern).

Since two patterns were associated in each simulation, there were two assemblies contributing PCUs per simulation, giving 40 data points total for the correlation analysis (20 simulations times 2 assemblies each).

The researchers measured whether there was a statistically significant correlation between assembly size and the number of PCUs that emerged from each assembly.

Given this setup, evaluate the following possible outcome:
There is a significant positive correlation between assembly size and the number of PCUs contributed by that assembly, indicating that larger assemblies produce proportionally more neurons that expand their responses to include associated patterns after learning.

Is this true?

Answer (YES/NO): YES